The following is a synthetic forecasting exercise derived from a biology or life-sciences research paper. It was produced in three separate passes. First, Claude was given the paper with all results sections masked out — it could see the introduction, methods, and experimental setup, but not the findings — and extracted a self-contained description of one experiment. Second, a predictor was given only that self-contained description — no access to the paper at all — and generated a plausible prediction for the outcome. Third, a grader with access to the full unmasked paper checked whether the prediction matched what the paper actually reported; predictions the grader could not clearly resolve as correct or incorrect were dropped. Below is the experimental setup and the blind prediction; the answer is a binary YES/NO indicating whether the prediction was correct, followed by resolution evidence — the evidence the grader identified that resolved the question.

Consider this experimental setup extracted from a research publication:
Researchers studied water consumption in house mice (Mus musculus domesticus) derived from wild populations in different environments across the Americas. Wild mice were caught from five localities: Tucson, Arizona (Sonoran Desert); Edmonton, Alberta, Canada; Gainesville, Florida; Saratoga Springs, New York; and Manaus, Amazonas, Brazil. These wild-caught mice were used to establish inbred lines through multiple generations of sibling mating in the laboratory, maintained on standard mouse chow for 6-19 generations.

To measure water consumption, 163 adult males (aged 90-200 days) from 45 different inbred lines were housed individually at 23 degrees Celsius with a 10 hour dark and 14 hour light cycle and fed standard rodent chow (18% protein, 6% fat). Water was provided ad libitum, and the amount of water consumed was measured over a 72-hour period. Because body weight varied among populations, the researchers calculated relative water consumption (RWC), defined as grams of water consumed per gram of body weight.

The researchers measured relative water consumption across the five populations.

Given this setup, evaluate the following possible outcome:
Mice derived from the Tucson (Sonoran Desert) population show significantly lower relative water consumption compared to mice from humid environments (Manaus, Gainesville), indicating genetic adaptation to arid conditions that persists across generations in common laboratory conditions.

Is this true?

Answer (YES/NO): YES